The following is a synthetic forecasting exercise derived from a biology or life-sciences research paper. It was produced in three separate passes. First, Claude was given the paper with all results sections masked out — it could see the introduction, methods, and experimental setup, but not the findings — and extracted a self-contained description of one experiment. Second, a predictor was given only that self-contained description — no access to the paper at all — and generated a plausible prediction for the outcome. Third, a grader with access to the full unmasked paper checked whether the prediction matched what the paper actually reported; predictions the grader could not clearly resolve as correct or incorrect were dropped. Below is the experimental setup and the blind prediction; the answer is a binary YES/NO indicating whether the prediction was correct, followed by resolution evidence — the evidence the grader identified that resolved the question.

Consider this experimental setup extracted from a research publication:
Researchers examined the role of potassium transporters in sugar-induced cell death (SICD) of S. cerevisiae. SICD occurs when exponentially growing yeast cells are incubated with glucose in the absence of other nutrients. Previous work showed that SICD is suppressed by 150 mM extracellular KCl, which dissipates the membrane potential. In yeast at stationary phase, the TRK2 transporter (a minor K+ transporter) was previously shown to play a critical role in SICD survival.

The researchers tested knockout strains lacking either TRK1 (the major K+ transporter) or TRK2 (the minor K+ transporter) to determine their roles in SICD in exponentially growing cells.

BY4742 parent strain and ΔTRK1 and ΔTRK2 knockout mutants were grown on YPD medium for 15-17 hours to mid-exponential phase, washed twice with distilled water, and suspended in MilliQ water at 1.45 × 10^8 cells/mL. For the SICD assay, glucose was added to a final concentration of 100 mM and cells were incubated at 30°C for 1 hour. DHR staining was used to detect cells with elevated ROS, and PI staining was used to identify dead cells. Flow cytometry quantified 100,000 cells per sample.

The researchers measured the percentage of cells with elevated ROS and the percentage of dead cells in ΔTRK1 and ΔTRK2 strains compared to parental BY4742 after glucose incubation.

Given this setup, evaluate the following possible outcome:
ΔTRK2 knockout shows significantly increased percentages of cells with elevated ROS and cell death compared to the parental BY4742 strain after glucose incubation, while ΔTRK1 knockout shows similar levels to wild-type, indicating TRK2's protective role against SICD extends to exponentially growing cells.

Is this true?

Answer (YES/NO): NO